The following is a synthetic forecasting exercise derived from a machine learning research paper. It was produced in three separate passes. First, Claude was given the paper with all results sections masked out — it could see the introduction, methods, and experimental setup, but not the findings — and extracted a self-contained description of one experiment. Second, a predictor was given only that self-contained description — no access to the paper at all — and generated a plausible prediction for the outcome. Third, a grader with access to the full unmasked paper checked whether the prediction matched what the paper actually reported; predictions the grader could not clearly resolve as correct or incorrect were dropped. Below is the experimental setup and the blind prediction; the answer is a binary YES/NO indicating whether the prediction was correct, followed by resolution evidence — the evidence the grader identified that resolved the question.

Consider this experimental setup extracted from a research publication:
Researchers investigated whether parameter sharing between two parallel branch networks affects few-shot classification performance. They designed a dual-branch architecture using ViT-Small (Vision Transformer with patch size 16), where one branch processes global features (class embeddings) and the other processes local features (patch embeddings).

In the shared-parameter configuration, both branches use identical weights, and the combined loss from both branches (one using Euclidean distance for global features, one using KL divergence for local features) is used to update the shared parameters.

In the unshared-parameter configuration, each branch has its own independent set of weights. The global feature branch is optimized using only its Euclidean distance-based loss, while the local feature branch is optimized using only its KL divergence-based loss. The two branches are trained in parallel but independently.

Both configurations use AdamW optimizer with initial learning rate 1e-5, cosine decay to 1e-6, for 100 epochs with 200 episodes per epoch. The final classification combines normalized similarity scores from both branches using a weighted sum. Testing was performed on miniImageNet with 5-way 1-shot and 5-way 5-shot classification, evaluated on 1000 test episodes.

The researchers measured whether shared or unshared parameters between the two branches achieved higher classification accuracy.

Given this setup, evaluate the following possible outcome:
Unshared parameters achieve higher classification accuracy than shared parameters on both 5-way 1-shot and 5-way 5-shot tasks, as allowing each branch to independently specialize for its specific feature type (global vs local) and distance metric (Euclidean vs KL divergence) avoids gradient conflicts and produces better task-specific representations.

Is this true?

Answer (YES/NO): YES